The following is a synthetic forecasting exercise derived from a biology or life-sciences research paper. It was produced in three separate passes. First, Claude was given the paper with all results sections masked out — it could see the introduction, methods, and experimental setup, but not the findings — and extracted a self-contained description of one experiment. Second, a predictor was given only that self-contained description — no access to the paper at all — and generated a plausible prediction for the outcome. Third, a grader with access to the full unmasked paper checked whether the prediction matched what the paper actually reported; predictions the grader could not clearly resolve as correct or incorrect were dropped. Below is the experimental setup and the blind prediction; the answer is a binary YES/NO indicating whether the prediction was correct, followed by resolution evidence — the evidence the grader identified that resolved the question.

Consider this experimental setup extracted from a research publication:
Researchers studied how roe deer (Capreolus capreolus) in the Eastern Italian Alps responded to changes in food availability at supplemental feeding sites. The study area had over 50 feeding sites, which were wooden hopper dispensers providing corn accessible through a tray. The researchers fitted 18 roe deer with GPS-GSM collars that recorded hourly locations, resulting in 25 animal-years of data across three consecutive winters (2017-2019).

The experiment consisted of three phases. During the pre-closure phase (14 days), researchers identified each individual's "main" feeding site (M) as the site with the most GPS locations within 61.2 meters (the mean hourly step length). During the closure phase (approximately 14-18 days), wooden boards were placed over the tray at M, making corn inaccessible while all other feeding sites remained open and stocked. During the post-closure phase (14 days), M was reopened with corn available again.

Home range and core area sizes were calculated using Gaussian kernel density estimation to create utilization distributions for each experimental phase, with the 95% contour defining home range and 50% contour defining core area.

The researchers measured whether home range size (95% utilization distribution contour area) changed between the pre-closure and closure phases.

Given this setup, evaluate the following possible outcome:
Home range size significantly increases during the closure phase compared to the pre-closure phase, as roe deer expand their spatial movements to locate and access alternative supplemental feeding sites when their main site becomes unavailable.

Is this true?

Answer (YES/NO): YES